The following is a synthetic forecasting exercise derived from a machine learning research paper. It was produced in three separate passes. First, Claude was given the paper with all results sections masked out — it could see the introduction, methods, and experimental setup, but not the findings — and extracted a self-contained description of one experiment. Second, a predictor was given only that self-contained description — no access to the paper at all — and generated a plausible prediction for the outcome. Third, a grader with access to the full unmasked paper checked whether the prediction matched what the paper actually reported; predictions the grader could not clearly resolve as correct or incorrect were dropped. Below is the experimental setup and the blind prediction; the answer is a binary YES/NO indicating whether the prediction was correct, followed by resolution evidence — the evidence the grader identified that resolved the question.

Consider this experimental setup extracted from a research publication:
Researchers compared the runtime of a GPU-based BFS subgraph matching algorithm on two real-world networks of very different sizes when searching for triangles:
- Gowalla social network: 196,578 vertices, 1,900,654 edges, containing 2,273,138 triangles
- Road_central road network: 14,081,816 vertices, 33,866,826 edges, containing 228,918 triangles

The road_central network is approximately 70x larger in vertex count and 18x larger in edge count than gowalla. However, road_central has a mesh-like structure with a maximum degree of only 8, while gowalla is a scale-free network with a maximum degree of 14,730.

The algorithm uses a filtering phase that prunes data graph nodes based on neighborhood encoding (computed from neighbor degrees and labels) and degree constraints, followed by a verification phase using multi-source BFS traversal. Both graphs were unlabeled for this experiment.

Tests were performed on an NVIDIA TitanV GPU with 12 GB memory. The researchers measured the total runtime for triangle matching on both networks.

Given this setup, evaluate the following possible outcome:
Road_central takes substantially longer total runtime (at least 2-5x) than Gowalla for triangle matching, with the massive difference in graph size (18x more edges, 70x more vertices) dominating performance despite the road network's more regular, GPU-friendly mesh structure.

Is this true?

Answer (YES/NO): NO